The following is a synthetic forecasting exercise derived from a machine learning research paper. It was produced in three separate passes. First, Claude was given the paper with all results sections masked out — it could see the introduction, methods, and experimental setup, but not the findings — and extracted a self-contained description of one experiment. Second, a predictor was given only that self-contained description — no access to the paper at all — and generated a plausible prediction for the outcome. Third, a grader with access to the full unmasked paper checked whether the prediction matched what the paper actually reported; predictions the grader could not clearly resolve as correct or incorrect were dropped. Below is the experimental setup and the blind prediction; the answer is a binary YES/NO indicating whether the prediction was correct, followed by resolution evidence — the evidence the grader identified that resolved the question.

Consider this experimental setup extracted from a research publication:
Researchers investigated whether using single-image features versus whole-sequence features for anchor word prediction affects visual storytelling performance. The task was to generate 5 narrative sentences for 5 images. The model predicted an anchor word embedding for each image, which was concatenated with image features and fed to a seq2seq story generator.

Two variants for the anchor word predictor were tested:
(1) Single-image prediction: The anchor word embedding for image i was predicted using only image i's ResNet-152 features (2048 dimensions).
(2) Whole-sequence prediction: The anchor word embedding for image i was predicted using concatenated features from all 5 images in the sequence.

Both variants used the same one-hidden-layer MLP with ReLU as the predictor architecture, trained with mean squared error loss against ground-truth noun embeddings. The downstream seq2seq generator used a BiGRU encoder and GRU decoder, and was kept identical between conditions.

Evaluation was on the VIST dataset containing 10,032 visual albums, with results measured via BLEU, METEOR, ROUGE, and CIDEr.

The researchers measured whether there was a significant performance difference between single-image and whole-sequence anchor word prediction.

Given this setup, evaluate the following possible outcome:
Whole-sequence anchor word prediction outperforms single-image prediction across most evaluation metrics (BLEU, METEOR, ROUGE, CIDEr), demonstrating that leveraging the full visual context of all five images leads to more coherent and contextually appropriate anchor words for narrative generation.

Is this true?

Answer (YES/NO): NO